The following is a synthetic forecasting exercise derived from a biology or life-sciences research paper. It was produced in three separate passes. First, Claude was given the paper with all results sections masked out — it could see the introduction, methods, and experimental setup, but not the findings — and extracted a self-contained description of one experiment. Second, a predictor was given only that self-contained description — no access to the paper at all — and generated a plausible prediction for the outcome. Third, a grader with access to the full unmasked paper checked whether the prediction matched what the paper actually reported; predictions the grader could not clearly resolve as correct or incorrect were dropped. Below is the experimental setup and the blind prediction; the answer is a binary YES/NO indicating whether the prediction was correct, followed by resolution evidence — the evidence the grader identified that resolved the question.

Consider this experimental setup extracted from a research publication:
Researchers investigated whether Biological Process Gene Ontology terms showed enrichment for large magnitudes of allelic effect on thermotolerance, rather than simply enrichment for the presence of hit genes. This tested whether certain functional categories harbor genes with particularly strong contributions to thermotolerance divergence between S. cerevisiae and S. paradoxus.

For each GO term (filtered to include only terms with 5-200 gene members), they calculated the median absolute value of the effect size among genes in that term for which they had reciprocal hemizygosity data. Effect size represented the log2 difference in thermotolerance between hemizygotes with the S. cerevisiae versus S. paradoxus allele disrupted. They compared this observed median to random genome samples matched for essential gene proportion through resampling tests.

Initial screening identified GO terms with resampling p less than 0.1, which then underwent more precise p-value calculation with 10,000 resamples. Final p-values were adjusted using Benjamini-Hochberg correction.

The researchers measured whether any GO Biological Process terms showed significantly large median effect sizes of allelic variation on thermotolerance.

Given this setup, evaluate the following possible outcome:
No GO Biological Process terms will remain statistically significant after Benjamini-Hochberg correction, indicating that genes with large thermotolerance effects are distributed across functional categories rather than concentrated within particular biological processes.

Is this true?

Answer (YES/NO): NO